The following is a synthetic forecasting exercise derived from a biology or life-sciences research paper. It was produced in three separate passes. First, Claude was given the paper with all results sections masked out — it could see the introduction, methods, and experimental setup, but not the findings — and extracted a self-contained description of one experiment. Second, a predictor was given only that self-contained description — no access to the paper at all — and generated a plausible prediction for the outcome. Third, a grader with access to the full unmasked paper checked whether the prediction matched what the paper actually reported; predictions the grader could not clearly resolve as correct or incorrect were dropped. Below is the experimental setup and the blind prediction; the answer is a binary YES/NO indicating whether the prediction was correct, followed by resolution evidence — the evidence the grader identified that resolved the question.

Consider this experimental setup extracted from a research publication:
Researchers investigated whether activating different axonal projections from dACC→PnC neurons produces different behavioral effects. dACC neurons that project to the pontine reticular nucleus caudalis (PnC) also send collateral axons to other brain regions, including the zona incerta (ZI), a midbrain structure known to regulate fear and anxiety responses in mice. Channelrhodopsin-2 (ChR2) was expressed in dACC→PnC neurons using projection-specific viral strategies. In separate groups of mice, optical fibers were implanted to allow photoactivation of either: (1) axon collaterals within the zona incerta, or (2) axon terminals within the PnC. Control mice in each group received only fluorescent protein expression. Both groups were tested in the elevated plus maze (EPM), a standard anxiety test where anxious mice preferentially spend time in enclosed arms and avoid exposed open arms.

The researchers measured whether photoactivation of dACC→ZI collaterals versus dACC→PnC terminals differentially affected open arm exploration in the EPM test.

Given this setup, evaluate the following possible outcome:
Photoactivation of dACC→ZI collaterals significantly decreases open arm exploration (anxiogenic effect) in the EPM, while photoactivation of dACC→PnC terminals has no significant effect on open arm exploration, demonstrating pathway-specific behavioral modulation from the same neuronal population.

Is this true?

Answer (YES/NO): NO